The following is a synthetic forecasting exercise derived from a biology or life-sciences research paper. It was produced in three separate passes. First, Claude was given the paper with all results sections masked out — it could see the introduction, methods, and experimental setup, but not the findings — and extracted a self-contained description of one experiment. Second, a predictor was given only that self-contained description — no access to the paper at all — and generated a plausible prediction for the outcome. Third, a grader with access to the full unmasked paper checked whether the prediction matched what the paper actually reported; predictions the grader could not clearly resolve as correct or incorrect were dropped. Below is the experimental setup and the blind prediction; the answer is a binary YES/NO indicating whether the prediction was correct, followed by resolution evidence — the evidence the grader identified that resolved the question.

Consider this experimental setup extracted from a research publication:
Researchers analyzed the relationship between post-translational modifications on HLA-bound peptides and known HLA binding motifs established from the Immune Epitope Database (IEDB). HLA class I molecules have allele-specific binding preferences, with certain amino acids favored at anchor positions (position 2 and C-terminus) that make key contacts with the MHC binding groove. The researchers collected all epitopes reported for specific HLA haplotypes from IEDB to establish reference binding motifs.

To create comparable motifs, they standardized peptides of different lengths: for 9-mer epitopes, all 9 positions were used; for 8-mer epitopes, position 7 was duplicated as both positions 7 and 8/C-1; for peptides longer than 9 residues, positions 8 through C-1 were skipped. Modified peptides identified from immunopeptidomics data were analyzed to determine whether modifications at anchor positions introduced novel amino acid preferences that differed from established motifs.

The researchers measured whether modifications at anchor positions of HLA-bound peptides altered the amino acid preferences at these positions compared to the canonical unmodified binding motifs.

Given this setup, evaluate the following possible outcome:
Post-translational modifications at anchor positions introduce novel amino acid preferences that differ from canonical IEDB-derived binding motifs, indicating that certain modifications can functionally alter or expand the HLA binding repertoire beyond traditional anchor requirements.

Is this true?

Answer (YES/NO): YES